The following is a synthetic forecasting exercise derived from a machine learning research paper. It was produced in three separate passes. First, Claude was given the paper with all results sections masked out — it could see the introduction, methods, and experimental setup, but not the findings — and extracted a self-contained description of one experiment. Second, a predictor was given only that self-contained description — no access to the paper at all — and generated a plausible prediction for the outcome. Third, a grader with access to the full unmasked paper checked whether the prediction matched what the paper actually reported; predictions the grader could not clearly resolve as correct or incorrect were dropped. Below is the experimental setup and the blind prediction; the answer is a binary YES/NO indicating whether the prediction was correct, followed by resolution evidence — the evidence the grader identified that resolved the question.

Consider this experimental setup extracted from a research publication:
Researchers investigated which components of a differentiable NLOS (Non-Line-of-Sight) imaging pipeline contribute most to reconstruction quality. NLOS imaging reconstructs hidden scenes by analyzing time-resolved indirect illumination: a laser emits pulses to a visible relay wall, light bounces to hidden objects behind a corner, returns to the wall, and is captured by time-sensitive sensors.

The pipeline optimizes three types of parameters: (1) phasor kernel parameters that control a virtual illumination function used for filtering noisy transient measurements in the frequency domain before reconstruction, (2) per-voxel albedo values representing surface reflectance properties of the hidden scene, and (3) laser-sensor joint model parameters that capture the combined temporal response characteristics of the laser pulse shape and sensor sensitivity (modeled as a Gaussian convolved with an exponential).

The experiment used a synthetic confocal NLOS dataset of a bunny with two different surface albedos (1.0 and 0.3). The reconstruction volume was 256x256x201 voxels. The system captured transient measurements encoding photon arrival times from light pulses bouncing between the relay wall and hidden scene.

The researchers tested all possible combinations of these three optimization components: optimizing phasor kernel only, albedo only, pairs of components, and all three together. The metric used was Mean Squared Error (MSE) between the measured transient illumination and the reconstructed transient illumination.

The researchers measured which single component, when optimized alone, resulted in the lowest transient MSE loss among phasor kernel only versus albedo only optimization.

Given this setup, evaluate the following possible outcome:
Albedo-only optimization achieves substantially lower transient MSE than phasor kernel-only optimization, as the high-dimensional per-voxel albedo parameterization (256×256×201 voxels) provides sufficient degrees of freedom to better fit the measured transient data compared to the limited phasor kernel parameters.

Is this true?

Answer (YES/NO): YES